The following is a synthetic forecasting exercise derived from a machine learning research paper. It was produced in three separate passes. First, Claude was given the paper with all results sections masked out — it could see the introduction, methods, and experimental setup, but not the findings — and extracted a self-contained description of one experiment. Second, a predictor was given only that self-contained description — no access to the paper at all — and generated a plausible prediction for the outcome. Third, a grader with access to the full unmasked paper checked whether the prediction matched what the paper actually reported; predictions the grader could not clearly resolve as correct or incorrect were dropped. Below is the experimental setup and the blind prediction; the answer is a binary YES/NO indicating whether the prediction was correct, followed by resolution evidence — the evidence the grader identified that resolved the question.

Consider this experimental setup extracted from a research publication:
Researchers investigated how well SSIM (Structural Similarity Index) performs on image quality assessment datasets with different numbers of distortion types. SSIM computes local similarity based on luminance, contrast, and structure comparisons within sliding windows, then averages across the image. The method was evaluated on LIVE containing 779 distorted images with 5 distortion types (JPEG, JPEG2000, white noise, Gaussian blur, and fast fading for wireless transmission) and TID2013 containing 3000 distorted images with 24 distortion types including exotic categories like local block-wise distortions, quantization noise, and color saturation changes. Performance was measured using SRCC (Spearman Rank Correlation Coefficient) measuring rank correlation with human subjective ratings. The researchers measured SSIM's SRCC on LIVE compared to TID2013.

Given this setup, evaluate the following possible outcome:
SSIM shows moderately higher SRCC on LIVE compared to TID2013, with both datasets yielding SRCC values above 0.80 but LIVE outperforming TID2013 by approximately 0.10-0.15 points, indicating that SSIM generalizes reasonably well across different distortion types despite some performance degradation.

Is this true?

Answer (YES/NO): NO